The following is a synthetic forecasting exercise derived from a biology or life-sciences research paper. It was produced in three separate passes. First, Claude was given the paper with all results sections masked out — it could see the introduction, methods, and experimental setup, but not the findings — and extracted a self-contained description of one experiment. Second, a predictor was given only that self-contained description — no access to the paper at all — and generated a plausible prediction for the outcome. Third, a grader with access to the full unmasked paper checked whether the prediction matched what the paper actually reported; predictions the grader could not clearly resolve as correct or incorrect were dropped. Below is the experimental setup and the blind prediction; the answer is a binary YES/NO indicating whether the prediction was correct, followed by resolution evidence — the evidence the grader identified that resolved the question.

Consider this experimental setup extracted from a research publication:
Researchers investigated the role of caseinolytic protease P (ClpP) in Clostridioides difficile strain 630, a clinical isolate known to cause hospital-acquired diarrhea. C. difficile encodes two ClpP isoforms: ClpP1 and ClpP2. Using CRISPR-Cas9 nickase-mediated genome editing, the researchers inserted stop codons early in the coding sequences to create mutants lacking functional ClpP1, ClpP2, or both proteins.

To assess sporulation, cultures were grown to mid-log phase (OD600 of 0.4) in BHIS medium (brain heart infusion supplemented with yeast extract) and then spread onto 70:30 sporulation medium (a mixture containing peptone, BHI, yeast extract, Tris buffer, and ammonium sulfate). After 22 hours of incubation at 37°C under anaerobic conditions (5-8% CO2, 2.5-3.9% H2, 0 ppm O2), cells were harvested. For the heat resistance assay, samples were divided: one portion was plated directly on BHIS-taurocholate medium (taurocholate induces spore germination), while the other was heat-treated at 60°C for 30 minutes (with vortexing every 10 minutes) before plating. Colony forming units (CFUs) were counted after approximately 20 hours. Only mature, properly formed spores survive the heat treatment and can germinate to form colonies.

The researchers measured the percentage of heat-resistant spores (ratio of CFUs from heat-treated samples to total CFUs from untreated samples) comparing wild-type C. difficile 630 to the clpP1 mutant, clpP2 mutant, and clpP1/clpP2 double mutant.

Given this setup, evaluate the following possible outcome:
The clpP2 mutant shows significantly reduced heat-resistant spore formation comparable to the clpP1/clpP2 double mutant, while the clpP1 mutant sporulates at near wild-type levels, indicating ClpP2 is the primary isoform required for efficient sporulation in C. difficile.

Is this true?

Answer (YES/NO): NO